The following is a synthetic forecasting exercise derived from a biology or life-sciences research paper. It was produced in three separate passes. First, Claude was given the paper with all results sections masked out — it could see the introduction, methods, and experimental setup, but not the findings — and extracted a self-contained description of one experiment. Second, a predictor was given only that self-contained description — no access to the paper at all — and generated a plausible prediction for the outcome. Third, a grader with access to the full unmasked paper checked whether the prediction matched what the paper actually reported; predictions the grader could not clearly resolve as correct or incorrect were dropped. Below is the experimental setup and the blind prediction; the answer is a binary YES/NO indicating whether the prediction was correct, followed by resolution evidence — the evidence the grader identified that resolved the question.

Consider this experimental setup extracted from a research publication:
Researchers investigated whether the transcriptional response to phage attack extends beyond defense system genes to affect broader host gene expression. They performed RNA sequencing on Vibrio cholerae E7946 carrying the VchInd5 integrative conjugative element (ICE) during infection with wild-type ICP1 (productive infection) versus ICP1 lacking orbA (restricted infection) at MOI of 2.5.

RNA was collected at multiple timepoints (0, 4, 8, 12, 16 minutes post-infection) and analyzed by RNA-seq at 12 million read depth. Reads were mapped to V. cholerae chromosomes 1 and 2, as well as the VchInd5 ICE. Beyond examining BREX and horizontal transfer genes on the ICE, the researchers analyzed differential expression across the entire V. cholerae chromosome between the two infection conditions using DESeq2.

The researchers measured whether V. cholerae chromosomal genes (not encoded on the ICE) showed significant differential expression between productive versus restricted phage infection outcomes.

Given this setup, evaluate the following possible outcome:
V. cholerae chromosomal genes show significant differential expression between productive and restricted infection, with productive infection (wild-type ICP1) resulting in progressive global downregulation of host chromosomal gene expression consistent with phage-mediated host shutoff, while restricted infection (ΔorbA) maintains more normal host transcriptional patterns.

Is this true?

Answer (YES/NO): NO